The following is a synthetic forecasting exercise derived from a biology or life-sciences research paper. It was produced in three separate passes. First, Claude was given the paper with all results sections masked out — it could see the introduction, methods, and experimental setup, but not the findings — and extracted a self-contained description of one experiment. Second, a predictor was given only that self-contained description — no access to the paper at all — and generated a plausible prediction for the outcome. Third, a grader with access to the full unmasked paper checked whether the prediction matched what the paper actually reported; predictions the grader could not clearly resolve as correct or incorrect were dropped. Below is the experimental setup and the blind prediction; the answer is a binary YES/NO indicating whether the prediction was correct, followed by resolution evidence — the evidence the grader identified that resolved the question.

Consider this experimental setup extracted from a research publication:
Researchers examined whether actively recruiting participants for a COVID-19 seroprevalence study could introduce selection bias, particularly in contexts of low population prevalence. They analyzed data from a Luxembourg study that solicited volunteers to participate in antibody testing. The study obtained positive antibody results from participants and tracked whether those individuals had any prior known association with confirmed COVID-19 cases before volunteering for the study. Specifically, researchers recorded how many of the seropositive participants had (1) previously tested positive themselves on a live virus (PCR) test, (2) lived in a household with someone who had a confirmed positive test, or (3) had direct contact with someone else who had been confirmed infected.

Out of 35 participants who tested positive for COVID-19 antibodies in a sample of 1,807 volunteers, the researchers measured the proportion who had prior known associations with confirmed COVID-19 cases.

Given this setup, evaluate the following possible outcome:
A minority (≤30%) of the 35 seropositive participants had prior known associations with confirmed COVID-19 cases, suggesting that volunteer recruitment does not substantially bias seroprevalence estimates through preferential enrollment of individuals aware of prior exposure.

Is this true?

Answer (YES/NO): NO